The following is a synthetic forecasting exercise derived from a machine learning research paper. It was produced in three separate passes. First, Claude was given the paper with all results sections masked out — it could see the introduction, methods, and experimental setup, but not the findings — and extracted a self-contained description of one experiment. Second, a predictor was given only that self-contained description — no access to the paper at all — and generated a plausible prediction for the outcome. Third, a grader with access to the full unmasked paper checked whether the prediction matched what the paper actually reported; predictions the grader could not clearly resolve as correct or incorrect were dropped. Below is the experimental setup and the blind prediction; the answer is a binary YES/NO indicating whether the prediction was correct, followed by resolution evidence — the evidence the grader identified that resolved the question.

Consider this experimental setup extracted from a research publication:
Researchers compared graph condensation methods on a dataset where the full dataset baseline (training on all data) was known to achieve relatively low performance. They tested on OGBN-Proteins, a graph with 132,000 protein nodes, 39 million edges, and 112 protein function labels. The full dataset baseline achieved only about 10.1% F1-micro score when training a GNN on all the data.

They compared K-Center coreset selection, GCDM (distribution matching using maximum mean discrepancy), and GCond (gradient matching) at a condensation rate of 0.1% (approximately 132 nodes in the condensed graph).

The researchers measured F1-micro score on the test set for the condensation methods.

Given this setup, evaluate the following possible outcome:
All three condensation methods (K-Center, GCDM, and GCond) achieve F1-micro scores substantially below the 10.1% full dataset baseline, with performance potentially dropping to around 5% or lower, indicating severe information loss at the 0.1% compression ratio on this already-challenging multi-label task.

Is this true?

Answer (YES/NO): NO